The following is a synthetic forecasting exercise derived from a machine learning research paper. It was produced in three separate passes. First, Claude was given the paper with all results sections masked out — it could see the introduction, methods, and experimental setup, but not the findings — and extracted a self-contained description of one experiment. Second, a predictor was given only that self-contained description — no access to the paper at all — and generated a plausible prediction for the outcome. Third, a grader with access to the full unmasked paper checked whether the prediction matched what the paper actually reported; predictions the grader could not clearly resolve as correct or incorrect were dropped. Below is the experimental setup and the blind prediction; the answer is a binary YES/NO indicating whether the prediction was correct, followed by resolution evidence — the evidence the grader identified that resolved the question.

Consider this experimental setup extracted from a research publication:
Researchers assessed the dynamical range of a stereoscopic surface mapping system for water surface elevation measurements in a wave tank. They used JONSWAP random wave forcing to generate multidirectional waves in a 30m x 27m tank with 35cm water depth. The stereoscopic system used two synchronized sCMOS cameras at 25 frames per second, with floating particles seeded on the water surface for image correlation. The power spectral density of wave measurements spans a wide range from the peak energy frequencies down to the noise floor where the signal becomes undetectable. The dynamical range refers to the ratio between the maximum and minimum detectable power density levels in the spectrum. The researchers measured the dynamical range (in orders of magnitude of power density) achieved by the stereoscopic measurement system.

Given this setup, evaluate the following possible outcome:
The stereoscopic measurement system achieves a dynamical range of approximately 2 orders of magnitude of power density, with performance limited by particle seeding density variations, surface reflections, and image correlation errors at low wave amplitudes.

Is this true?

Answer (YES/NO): NO